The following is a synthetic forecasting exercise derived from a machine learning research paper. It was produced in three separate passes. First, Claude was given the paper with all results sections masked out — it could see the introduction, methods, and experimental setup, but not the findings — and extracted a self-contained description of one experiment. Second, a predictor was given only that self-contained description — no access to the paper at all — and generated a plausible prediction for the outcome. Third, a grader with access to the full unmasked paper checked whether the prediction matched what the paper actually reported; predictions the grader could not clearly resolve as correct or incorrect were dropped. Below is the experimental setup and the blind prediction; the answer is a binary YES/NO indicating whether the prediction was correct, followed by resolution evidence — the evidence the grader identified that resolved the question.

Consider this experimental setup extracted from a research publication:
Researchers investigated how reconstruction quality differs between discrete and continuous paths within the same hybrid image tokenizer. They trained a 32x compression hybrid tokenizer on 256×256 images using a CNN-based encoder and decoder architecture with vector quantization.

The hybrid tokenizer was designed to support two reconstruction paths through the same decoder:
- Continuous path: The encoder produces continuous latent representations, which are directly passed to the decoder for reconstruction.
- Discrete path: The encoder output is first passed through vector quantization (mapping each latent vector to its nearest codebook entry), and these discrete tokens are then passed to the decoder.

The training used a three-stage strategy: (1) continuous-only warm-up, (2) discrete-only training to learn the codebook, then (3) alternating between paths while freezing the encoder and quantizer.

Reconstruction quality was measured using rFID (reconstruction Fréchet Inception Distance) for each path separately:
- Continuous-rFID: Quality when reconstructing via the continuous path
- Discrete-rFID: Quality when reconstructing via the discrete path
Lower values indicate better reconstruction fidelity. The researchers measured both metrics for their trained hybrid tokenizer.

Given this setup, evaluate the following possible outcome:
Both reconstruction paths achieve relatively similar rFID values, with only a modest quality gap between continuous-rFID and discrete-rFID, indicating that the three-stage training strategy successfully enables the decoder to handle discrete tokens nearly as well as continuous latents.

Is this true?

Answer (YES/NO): NO